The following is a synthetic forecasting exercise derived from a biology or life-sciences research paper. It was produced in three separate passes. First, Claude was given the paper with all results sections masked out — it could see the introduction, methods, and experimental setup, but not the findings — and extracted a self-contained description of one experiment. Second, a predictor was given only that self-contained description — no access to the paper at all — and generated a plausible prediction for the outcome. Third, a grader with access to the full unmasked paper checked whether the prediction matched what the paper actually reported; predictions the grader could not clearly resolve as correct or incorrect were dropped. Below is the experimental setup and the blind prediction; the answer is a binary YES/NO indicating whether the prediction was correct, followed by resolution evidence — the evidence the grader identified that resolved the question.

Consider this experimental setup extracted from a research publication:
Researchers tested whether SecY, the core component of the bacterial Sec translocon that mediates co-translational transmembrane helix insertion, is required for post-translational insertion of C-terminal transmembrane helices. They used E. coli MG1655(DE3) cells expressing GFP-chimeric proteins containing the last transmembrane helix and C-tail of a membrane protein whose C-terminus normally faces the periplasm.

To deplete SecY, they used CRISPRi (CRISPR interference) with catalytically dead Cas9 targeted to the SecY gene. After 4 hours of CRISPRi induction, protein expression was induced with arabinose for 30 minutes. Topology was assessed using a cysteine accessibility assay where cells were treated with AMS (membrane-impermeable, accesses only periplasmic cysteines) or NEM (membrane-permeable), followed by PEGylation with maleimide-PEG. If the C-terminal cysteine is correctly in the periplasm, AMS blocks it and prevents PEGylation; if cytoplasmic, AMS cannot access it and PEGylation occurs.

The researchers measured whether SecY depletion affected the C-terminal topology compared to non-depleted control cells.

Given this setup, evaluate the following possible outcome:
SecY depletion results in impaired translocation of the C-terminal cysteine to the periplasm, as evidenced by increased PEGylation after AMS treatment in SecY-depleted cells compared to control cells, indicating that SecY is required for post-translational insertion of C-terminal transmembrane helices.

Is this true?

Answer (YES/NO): NO